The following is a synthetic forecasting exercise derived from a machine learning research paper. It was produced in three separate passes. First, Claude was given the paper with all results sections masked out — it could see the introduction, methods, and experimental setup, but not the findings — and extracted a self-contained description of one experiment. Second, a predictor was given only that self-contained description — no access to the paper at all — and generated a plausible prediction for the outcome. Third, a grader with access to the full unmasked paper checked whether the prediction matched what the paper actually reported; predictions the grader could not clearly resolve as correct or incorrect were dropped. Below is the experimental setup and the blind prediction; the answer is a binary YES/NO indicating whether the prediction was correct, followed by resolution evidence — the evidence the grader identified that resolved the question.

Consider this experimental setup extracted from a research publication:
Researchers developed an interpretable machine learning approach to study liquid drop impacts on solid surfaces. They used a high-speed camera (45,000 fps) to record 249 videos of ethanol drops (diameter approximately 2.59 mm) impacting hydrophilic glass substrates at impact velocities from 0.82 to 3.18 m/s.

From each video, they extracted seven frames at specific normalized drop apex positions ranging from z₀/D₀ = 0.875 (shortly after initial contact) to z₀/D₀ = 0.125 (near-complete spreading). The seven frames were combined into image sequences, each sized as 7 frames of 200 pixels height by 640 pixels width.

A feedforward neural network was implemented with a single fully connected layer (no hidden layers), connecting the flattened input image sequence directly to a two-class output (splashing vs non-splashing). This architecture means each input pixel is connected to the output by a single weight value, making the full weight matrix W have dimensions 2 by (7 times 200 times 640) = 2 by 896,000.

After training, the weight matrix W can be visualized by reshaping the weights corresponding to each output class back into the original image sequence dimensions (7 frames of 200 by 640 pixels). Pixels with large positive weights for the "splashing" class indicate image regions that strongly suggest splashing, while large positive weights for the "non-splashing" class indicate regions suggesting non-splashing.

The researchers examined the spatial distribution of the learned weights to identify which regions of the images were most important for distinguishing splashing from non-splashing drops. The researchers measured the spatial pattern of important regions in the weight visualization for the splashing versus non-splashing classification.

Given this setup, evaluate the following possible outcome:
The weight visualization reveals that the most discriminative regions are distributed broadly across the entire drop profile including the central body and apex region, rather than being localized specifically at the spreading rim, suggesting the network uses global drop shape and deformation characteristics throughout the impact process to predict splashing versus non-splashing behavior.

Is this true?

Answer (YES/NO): NO